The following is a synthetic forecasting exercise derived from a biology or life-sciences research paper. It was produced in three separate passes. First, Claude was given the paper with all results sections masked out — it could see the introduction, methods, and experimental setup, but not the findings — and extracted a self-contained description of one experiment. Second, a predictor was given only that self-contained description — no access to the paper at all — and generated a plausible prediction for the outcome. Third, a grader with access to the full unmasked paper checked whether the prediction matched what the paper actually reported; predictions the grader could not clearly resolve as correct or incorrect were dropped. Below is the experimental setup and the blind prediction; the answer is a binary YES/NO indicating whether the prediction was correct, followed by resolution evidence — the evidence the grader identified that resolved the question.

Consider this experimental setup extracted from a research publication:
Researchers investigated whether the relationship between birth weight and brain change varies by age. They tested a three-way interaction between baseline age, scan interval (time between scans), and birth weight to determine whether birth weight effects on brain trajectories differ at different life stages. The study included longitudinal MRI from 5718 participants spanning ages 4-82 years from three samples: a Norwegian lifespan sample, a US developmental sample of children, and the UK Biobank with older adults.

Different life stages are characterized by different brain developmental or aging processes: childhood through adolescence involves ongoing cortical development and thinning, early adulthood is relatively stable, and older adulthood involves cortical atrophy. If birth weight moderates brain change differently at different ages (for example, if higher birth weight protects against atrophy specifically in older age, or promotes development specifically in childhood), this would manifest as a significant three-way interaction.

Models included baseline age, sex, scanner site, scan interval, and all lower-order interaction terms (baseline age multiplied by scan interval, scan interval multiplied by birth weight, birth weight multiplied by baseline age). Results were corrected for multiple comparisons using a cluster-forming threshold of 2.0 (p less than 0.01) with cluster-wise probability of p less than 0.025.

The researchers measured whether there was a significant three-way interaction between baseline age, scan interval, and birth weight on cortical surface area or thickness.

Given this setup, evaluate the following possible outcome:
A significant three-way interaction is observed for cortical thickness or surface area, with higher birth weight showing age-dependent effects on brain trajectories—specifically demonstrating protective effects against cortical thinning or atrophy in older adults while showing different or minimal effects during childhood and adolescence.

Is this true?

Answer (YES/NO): NO